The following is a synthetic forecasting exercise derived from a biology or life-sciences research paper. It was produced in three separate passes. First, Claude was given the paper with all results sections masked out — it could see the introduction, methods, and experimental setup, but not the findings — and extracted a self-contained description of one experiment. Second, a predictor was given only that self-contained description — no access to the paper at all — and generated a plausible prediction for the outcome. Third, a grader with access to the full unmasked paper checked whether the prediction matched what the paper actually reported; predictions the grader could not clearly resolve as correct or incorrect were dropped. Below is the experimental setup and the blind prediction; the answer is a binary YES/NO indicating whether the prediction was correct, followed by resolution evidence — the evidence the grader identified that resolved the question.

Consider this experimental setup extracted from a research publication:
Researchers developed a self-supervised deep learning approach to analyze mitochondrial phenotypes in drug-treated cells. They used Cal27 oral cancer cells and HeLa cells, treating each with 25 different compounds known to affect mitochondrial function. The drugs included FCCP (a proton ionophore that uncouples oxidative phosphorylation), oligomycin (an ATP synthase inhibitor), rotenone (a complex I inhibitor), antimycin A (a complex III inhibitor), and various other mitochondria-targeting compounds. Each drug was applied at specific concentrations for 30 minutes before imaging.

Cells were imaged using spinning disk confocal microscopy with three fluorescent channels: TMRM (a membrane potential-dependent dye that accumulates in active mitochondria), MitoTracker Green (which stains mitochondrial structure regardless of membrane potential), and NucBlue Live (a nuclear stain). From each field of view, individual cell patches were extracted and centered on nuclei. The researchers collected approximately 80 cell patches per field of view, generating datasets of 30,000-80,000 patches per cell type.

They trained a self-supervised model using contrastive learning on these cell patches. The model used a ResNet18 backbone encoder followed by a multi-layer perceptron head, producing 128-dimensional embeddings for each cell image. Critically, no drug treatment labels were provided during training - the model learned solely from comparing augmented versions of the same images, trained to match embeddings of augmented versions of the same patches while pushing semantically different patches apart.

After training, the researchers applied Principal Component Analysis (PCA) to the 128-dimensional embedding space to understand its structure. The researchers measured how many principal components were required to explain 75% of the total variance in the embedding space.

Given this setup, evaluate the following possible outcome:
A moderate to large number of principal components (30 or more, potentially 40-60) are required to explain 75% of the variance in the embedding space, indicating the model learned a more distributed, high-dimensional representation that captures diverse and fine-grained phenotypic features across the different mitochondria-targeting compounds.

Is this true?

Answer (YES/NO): NO